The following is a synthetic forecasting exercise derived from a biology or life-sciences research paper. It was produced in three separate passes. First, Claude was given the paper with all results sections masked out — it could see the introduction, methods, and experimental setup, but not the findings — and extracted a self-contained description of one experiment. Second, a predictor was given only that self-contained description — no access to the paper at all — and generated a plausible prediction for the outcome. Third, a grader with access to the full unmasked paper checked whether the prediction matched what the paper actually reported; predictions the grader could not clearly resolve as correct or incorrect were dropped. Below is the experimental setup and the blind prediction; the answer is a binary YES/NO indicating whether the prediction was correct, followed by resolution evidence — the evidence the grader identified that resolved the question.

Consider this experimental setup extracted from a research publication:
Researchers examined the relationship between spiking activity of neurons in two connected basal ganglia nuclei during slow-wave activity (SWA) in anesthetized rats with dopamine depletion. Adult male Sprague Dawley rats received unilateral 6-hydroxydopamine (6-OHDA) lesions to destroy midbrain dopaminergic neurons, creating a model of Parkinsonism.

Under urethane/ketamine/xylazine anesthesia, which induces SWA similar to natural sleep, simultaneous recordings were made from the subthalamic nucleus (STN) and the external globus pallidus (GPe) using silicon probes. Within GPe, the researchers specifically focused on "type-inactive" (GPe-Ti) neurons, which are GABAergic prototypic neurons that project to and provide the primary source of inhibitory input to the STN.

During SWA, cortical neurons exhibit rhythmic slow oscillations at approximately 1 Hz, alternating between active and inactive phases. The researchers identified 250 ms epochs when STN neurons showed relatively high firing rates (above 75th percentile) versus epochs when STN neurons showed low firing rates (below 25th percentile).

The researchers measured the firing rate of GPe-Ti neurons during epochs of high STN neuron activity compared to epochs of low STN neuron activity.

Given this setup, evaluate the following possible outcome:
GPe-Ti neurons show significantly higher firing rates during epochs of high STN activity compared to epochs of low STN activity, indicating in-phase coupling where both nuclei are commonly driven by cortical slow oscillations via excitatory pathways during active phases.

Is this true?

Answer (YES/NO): NO